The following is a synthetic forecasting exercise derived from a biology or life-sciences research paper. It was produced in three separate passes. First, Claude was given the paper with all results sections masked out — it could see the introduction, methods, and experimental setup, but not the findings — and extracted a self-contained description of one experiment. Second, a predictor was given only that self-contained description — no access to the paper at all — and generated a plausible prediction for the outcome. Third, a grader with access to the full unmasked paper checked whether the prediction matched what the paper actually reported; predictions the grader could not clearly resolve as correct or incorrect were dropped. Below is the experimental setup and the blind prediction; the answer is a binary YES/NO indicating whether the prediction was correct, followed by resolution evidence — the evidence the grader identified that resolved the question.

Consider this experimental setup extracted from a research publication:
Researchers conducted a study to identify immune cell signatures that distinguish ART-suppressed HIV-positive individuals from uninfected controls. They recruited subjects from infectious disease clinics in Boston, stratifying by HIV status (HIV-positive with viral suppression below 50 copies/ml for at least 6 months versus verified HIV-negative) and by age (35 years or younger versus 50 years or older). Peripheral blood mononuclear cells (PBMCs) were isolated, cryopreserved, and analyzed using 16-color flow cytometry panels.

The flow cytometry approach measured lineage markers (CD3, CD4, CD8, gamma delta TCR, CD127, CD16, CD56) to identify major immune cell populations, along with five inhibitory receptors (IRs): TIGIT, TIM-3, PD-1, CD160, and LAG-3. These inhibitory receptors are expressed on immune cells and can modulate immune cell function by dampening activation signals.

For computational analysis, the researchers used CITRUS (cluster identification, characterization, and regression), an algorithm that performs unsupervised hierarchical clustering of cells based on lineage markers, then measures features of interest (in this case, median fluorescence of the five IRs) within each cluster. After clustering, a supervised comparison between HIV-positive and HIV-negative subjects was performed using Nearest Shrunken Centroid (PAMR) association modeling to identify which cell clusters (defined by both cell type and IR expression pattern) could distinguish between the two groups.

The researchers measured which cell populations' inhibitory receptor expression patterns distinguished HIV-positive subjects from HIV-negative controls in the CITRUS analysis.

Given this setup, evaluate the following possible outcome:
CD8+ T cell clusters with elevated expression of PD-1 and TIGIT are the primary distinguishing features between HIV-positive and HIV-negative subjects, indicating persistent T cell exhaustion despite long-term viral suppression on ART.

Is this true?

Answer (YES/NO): NO